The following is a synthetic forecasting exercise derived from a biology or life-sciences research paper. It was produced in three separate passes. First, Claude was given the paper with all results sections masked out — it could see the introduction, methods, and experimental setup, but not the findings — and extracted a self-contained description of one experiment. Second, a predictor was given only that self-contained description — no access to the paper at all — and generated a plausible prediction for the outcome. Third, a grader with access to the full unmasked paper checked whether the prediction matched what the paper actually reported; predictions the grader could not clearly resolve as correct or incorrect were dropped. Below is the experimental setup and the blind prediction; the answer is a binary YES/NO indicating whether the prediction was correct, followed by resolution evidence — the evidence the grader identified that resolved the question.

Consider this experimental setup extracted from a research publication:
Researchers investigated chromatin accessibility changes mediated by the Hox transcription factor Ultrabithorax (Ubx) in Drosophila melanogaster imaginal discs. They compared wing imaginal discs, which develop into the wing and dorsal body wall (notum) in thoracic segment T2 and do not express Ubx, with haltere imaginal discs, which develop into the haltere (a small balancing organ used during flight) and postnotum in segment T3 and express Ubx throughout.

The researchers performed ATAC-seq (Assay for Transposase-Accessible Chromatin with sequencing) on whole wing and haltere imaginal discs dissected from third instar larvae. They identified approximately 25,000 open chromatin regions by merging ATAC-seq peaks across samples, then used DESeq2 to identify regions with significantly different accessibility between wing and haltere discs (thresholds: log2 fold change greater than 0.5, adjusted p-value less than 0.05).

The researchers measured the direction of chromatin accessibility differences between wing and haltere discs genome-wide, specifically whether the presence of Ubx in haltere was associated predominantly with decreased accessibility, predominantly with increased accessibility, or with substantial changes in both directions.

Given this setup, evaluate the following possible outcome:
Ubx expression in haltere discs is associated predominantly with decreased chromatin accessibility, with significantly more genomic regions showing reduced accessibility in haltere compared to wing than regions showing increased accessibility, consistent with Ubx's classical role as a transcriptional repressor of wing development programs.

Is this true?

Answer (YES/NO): NO